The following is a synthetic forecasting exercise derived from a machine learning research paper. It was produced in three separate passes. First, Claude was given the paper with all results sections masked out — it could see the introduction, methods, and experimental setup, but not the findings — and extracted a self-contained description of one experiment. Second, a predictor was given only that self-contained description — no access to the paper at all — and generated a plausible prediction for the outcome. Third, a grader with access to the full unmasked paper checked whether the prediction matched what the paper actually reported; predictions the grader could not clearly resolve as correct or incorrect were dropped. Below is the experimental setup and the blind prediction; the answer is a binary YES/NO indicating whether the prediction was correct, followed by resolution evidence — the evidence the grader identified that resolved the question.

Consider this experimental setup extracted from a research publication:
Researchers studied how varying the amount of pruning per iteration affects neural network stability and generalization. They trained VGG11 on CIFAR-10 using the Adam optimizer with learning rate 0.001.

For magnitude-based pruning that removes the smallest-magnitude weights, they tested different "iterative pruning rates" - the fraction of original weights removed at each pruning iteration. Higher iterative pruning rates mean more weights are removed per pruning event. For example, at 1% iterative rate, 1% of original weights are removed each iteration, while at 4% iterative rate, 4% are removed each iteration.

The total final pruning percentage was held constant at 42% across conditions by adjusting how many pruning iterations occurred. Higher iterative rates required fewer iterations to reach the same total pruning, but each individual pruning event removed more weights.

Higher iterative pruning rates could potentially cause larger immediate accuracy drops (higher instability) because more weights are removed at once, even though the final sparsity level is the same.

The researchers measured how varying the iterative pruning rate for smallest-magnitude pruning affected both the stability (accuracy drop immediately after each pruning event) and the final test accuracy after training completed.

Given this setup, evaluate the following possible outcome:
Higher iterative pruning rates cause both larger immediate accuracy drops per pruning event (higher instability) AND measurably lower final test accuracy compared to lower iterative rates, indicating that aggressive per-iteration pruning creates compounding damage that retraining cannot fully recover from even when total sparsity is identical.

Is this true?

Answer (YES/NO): NO